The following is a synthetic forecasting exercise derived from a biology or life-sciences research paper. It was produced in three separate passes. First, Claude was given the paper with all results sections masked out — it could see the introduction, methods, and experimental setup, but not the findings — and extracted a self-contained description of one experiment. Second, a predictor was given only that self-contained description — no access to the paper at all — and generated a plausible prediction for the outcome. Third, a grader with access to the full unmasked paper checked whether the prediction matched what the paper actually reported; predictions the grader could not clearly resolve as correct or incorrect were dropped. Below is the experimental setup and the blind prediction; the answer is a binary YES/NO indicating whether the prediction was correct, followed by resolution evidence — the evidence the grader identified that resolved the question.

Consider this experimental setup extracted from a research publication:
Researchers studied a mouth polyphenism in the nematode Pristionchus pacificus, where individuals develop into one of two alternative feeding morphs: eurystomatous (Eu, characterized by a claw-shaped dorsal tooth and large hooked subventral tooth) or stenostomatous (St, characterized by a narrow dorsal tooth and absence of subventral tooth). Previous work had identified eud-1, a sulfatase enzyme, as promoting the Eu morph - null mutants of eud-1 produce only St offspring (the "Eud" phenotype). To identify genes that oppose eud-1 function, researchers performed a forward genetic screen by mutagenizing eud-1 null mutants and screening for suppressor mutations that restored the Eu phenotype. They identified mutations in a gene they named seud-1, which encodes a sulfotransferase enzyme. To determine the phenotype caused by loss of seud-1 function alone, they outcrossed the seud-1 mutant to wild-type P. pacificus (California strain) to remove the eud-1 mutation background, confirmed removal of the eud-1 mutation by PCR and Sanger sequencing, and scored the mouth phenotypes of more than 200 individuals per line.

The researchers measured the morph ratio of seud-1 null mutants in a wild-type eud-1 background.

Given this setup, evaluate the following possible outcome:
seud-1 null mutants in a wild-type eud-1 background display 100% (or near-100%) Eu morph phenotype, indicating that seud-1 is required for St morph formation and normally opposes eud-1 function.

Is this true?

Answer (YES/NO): YES